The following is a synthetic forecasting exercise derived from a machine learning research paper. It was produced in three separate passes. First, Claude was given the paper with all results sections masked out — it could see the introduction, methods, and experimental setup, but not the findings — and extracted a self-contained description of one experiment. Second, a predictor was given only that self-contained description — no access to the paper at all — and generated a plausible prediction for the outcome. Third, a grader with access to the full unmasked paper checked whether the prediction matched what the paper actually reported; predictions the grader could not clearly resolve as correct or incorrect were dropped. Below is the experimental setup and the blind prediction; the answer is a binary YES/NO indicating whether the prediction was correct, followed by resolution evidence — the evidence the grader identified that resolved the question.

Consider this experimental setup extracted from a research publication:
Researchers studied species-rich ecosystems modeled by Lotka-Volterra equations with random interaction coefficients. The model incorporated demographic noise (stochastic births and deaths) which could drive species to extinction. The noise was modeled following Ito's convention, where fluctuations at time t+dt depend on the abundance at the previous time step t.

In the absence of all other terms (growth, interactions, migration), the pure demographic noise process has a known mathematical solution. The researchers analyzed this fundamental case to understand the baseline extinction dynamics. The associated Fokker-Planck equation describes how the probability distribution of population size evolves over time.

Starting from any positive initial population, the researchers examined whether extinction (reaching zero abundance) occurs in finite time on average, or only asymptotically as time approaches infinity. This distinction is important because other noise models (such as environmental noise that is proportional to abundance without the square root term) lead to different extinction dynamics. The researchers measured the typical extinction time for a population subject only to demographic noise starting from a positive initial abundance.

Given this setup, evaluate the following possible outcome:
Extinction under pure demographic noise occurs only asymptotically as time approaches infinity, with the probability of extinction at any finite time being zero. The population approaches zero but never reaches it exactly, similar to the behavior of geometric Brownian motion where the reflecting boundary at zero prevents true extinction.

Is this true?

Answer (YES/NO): NO